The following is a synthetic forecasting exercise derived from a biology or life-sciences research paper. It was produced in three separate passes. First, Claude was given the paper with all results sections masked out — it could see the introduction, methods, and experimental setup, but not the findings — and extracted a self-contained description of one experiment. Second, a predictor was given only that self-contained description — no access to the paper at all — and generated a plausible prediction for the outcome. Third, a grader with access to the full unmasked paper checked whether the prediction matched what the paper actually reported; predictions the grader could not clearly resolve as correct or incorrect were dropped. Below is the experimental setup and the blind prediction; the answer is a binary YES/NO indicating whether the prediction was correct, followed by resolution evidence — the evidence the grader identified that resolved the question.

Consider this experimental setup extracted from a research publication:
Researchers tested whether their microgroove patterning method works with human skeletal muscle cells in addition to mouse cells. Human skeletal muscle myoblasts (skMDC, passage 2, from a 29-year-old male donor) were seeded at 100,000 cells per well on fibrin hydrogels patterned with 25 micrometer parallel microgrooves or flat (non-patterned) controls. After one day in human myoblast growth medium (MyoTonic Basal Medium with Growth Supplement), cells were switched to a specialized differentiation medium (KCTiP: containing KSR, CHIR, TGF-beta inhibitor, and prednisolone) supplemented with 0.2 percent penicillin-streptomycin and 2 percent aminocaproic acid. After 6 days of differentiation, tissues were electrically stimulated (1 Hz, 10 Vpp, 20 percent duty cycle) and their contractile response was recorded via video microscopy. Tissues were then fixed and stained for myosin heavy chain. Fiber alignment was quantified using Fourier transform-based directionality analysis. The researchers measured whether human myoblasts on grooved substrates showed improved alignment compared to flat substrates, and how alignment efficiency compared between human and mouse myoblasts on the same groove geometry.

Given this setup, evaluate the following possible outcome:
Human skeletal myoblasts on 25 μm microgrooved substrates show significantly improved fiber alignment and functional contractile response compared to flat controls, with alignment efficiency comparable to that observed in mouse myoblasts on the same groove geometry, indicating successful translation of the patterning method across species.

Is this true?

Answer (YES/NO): NO